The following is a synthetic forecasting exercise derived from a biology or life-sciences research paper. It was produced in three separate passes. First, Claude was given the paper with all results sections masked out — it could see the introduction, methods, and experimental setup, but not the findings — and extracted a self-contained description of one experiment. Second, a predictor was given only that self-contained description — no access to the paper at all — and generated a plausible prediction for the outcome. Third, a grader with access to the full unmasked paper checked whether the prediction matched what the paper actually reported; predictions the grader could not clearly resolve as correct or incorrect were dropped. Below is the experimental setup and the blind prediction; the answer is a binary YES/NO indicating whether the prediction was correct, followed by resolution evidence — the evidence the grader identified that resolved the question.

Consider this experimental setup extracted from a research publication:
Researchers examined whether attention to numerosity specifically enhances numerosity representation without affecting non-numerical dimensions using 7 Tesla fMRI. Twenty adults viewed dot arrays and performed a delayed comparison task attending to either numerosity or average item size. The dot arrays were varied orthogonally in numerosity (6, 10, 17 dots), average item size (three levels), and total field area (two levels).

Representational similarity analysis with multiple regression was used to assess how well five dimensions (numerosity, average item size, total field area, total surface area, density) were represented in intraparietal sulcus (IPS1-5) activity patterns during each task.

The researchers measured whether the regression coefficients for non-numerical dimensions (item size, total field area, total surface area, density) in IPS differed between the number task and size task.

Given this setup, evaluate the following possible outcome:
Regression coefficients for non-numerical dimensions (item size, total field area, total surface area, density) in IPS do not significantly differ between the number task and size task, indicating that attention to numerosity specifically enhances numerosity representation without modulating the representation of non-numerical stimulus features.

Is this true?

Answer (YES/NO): YES